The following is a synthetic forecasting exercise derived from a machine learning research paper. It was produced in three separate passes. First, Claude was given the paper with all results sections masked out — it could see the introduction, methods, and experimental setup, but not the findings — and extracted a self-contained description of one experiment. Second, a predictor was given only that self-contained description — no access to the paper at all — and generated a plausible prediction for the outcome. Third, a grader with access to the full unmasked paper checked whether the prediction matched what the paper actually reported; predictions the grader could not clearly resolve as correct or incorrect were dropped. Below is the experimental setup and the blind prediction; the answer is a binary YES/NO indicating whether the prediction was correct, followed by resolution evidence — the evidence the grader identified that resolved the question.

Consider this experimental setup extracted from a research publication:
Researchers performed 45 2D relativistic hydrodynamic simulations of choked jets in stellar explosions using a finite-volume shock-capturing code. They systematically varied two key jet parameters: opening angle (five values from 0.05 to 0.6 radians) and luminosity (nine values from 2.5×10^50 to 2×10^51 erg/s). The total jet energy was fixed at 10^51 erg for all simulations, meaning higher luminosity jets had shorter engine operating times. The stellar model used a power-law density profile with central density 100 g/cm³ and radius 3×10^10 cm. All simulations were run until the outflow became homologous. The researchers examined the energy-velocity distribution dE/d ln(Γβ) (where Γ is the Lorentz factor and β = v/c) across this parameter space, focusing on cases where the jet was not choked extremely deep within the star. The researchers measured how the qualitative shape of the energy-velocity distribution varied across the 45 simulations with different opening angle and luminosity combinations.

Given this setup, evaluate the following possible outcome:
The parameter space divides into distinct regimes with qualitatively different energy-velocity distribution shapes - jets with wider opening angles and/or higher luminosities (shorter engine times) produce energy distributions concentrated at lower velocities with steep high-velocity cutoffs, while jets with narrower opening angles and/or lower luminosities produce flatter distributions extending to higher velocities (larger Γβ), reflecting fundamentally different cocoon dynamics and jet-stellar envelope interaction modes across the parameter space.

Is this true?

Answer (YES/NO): NO